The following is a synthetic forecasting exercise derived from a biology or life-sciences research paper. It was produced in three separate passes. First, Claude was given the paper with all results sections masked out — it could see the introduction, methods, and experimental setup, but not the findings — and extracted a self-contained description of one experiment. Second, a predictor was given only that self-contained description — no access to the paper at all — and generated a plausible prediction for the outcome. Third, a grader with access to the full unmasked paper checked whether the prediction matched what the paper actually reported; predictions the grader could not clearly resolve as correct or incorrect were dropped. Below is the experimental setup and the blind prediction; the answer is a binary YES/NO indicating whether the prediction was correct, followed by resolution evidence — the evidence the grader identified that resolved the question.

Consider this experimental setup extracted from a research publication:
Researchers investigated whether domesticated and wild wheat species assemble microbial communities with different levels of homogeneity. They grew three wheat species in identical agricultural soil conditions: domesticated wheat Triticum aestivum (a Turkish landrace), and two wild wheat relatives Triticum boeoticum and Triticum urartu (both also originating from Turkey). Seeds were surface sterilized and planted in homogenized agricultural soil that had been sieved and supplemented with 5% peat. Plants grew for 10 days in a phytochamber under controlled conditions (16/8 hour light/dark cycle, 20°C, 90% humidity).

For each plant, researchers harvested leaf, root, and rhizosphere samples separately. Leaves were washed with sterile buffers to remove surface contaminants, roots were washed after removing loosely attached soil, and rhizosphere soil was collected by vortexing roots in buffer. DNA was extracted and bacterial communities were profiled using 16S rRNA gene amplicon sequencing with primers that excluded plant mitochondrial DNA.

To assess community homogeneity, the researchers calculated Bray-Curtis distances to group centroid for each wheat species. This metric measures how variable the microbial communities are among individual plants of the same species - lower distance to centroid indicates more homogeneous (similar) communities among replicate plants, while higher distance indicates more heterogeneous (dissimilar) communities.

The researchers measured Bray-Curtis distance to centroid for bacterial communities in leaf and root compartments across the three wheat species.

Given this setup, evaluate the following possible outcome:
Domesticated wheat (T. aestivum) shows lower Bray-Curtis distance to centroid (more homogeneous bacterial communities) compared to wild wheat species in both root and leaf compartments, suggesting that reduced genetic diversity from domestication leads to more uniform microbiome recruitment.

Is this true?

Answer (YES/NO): NO